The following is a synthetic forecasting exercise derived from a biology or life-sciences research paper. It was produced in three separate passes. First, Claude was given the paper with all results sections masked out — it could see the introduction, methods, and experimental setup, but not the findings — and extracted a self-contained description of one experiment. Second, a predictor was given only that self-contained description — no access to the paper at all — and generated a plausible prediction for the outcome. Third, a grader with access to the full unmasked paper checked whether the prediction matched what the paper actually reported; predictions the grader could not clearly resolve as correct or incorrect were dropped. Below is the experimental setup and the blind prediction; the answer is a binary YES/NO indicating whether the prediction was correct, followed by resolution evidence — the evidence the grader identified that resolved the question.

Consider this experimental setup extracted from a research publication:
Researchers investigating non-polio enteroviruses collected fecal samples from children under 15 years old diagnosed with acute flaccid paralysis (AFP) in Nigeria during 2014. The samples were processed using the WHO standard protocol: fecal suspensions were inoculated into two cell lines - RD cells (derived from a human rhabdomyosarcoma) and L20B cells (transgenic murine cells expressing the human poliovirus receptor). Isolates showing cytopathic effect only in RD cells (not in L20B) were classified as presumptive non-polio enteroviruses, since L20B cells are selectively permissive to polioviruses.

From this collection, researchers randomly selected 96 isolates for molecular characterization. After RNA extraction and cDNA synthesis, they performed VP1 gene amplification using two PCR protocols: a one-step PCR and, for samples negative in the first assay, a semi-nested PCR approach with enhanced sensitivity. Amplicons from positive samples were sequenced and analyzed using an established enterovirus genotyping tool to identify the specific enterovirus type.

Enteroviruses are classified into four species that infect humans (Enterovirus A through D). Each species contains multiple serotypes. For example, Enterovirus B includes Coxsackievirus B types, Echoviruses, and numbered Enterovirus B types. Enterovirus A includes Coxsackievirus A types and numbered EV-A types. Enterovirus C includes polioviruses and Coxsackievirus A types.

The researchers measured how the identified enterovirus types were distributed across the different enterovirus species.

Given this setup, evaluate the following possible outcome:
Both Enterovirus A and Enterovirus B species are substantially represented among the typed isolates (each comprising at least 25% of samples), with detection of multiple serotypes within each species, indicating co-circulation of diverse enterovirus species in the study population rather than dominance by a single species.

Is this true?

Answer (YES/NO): NO